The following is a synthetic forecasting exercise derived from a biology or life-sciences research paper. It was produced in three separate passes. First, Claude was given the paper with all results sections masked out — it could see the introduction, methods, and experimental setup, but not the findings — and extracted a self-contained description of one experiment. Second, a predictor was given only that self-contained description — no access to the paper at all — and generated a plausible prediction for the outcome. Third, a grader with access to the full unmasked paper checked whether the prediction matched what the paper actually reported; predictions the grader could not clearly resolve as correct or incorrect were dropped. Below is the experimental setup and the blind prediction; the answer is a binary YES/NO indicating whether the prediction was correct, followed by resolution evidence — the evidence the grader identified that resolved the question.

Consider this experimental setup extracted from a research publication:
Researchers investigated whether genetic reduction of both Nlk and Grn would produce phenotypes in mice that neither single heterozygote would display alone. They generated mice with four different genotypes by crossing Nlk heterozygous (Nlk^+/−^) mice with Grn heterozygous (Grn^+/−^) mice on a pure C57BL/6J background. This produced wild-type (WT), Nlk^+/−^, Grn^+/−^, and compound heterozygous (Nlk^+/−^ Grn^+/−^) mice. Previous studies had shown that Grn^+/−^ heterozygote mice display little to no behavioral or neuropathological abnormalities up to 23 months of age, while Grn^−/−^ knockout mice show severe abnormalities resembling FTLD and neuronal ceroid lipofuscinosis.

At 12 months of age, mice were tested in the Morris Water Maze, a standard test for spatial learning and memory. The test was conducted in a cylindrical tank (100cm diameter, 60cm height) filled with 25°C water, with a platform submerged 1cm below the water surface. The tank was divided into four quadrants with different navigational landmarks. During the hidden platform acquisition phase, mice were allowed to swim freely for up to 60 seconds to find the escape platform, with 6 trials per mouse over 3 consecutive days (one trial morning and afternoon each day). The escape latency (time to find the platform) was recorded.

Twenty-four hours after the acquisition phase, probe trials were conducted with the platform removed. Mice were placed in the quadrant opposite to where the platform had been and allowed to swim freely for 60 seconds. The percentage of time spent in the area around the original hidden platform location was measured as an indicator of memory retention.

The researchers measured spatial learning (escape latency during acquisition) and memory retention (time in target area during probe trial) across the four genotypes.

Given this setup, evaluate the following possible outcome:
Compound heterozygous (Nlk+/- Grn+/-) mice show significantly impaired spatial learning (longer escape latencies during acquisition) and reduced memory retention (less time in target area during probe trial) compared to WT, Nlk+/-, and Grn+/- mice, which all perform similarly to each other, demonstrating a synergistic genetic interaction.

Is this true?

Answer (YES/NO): YES